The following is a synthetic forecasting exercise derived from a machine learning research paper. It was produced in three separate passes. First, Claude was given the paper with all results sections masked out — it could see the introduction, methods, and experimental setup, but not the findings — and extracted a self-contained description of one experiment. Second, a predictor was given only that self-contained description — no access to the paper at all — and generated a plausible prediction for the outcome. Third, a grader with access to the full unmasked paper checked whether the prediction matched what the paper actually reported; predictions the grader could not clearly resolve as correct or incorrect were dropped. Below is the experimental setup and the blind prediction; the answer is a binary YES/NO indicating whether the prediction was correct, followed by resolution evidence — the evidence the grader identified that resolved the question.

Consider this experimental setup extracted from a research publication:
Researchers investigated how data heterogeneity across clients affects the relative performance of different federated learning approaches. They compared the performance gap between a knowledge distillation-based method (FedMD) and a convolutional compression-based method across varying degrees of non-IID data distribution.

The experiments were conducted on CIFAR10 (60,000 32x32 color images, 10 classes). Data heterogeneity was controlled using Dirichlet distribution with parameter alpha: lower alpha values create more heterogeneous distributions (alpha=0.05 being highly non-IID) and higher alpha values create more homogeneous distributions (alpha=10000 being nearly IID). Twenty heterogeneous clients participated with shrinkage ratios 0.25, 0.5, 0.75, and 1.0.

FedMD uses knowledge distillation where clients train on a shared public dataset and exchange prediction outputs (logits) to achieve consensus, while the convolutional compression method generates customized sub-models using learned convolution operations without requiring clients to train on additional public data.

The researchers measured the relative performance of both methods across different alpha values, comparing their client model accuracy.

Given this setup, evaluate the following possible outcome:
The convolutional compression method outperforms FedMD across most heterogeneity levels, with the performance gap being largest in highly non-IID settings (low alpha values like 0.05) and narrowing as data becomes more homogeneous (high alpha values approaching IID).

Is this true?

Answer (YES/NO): NO